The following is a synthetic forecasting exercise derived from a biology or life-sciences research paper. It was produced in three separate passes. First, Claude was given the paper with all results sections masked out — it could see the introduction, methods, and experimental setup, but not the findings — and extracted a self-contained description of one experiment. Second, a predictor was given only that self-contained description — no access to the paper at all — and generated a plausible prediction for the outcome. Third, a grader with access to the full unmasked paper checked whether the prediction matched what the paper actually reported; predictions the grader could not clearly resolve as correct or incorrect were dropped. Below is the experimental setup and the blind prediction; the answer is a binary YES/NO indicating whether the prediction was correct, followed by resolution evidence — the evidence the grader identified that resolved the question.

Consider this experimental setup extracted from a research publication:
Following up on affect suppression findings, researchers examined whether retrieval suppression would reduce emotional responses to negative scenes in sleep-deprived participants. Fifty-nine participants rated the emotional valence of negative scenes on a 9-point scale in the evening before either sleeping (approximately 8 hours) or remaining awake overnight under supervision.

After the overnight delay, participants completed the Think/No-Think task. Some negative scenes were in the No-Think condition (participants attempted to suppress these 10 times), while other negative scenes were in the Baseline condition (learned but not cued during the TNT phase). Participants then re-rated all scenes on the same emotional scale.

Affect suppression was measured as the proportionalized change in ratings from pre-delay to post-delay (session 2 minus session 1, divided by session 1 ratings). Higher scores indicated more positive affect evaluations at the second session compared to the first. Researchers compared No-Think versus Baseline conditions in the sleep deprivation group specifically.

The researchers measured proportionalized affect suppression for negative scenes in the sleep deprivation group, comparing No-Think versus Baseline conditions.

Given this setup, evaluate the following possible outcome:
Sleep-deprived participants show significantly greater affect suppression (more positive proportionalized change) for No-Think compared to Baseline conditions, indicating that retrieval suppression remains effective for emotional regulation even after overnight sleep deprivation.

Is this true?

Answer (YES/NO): NO